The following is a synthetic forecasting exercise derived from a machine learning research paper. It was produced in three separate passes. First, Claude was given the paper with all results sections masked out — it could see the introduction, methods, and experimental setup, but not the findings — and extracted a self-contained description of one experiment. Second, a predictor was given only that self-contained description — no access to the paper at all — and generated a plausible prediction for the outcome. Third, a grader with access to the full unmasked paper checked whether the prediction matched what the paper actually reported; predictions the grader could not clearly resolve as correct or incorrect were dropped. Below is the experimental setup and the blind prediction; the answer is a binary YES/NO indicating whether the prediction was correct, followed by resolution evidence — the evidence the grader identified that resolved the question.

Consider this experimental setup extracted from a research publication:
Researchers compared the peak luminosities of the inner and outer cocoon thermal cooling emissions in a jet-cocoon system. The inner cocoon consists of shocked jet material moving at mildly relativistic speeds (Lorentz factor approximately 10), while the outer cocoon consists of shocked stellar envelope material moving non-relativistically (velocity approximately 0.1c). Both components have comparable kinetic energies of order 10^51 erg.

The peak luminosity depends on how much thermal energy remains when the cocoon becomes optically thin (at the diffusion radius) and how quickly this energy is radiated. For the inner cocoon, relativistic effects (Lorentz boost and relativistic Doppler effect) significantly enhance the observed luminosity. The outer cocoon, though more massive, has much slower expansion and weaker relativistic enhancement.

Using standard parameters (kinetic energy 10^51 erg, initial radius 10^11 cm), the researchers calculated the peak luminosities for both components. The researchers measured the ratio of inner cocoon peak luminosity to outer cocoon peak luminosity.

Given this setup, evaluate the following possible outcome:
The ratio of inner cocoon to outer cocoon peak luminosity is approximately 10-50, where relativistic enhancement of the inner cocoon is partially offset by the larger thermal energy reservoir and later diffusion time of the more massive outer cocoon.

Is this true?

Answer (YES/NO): NO